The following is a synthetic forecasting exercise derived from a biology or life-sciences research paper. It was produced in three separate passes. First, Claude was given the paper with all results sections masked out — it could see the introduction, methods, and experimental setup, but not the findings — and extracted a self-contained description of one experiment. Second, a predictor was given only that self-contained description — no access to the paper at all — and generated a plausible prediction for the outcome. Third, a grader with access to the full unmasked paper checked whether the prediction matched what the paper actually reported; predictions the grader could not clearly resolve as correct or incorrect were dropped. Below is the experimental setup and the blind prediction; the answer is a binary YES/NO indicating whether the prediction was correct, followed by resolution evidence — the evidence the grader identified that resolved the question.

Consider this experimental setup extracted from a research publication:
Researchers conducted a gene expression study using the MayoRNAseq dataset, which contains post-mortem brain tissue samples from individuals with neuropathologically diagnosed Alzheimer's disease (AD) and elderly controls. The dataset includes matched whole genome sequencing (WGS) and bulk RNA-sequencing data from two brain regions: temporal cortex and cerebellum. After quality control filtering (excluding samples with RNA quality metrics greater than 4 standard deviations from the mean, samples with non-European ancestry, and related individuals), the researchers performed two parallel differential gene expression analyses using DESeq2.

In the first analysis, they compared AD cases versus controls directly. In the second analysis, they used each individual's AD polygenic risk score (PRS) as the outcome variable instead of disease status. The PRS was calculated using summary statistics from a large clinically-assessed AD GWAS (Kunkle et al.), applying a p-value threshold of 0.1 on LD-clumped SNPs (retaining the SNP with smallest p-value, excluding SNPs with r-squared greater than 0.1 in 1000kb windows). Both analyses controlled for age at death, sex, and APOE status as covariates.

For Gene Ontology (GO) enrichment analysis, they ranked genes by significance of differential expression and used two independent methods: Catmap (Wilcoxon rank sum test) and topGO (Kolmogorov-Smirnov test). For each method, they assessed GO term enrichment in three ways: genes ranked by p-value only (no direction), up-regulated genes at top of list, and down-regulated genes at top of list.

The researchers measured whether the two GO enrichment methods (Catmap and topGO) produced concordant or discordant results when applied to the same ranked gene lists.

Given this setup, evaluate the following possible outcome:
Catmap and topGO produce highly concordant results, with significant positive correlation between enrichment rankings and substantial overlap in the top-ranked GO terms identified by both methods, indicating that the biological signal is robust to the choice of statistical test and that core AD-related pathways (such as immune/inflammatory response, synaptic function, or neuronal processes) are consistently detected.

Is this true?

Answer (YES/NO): YES